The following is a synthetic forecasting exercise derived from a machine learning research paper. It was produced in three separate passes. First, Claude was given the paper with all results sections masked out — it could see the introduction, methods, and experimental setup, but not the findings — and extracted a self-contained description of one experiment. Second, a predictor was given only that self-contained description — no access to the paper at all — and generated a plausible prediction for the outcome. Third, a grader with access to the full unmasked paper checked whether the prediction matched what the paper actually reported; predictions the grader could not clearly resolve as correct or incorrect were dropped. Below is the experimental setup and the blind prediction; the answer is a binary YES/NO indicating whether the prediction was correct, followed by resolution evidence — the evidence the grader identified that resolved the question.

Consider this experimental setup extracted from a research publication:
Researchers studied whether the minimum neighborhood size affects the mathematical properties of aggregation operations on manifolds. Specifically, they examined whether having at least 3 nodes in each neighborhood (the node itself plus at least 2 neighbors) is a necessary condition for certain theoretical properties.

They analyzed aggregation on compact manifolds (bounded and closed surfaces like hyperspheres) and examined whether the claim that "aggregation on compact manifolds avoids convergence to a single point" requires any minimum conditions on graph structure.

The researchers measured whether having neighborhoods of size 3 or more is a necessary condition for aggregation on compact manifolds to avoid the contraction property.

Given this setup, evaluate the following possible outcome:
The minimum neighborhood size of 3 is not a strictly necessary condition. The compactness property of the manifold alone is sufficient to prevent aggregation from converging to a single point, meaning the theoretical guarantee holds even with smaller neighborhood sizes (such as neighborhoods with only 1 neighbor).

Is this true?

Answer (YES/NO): NO